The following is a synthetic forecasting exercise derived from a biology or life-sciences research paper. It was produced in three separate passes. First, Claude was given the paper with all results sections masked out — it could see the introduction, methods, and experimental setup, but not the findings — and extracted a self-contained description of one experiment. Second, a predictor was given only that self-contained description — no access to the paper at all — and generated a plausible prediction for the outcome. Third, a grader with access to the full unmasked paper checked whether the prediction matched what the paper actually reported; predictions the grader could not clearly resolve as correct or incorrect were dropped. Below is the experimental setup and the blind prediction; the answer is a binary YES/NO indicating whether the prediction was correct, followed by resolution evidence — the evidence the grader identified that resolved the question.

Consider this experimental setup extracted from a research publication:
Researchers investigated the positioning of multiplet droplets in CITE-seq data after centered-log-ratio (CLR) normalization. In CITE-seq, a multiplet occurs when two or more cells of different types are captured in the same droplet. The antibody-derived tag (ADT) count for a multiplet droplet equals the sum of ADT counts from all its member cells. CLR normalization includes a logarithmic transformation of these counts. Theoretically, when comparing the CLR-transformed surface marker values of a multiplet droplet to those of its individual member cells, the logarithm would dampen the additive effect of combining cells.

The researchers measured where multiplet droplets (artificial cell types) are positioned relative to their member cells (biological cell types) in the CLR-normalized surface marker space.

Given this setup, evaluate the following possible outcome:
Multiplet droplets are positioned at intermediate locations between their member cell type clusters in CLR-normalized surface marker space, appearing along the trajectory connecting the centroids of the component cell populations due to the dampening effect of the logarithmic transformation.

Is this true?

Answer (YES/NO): NO